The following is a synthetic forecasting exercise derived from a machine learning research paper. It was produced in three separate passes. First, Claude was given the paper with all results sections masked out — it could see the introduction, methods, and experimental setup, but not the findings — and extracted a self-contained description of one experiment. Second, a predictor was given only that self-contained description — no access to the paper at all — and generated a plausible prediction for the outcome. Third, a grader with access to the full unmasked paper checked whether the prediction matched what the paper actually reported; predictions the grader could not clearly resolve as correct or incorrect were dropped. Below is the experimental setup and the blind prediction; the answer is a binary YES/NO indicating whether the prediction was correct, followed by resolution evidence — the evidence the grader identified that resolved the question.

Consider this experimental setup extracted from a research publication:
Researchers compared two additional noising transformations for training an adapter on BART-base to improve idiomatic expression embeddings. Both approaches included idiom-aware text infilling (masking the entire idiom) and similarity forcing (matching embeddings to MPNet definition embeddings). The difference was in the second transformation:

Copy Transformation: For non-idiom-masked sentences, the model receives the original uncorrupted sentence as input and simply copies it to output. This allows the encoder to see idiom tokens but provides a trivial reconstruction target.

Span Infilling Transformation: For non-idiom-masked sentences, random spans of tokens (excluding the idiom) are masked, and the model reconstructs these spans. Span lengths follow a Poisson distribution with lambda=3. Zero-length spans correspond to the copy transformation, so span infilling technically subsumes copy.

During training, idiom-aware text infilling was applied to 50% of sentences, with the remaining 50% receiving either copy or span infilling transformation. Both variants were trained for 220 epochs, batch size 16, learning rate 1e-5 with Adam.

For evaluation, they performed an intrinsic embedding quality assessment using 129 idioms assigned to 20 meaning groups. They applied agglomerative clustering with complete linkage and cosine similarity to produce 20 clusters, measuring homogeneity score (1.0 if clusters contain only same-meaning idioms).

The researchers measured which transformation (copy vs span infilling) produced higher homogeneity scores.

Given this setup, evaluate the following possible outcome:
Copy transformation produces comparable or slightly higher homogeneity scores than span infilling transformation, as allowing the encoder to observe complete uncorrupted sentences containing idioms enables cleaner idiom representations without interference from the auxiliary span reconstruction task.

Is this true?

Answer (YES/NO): NO